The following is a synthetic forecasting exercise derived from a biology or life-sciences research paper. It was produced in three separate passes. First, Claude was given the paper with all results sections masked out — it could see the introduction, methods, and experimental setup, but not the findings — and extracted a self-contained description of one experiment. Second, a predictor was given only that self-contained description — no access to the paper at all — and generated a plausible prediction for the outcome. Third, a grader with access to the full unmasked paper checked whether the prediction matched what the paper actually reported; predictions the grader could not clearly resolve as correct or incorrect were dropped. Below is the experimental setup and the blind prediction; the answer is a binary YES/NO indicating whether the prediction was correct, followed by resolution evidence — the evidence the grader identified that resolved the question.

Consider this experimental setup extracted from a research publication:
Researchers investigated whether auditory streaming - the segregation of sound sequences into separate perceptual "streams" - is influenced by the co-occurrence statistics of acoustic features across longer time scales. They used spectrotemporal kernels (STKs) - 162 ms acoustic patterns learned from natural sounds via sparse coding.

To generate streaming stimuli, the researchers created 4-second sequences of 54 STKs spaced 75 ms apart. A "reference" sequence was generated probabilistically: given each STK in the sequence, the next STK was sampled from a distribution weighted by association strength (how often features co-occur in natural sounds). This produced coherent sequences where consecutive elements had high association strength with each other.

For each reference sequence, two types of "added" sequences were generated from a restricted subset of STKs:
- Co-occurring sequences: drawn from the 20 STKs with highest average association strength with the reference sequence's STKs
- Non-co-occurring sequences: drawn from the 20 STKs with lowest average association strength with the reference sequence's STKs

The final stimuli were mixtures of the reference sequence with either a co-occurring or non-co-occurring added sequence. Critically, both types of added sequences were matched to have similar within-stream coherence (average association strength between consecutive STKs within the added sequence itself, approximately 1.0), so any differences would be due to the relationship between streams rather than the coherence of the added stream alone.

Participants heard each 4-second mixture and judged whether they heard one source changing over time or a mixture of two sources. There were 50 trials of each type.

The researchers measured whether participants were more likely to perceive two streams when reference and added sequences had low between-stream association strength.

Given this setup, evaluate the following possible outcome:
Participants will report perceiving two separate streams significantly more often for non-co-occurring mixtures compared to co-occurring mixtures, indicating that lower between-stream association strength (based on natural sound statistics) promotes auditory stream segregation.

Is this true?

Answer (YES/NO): YES